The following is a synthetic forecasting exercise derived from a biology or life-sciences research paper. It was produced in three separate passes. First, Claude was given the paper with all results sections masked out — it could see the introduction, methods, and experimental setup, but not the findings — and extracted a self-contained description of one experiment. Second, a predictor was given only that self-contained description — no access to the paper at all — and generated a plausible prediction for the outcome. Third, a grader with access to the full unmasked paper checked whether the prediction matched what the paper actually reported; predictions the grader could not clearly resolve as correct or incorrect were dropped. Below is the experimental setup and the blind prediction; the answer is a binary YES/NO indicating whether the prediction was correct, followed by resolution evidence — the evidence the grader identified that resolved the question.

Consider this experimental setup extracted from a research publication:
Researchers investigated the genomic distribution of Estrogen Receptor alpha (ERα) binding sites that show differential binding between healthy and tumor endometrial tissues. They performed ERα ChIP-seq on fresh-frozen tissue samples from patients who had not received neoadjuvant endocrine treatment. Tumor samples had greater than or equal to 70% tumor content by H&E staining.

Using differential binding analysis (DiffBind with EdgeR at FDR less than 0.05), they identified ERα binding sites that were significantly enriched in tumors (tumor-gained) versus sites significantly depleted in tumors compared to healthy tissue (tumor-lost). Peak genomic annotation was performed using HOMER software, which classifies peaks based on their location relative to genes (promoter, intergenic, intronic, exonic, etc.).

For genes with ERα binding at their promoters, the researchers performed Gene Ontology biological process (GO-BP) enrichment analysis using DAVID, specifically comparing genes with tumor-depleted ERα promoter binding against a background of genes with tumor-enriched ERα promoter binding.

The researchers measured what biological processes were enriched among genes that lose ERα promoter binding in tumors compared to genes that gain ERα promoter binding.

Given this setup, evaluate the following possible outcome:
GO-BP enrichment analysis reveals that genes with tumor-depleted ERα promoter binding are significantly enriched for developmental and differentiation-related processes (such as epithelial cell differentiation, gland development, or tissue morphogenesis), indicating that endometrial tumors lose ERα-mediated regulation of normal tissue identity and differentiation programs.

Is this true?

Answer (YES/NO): NO